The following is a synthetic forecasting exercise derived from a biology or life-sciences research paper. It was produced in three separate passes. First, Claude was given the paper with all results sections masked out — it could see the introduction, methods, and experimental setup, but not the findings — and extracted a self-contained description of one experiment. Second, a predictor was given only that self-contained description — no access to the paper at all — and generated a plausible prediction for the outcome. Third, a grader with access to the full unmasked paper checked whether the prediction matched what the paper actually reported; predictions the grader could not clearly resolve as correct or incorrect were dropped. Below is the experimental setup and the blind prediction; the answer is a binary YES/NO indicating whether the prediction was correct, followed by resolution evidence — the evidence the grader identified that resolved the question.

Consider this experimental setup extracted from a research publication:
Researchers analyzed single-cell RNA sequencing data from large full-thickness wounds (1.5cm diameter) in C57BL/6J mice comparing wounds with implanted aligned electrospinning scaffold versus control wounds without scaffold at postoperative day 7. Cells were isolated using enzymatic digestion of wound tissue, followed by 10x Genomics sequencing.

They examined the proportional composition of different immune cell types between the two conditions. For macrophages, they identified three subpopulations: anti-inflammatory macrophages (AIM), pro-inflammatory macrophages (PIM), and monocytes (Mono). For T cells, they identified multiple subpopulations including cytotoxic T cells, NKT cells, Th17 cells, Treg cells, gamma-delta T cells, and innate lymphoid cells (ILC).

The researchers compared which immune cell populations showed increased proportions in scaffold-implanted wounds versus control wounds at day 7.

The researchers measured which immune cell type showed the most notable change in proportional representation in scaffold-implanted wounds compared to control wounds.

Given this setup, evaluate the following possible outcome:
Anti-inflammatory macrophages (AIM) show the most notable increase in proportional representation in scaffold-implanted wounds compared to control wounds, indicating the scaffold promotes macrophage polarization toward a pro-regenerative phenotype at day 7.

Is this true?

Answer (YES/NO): NO